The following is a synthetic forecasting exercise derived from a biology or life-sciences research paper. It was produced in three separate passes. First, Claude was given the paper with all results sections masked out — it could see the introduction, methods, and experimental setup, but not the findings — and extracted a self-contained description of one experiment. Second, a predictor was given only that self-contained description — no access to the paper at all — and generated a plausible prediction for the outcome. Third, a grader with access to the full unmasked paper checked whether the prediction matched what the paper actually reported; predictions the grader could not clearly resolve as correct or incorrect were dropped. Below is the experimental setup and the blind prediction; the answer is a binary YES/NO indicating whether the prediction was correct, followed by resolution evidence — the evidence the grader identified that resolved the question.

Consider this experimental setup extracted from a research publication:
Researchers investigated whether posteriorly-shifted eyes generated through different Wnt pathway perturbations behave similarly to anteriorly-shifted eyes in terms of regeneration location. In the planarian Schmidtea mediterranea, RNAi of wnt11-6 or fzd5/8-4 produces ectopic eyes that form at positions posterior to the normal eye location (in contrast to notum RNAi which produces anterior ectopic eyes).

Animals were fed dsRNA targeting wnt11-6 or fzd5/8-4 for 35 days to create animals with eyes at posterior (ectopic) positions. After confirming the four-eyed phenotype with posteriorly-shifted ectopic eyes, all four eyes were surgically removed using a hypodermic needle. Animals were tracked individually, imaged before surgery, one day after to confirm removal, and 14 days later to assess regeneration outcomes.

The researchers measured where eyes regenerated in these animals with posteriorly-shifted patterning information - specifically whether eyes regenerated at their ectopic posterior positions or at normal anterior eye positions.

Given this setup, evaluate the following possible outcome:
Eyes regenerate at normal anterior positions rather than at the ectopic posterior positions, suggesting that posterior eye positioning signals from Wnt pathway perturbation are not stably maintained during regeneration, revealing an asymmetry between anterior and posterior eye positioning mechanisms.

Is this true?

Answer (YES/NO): NO